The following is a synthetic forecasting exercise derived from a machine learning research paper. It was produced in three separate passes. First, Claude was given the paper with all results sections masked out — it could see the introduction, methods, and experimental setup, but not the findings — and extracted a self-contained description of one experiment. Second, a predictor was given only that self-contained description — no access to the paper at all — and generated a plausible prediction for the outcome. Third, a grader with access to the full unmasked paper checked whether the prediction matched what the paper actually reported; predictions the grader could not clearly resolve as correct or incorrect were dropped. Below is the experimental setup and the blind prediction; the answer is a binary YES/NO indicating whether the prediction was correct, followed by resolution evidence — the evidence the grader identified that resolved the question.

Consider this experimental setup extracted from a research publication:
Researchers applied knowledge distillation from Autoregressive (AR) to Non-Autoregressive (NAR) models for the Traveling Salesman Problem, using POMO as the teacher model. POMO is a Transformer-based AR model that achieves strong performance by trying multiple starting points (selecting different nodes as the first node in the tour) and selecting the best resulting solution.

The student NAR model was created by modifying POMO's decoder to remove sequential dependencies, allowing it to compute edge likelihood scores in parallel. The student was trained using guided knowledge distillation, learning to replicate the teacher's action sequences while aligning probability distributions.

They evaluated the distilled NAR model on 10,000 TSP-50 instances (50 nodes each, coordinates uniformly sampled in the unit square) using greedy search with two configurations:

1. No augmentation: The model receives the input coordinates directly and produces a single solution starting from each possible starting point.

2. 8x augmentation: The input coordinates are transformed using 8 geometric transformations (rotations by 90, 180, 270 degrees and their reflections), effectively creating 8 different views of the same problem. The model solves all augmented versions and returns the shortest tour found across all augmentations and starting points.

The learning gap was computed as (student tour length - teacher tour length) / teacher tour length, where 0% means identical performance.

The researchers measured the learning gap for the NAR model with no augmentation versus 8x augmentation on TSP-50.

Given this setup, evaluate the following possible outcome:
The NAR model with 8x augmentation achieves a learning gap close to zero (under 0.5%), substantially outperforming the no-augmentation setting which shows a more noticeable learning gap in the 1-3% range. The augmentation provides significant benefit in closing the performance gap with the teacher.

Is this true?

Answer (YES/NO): NO